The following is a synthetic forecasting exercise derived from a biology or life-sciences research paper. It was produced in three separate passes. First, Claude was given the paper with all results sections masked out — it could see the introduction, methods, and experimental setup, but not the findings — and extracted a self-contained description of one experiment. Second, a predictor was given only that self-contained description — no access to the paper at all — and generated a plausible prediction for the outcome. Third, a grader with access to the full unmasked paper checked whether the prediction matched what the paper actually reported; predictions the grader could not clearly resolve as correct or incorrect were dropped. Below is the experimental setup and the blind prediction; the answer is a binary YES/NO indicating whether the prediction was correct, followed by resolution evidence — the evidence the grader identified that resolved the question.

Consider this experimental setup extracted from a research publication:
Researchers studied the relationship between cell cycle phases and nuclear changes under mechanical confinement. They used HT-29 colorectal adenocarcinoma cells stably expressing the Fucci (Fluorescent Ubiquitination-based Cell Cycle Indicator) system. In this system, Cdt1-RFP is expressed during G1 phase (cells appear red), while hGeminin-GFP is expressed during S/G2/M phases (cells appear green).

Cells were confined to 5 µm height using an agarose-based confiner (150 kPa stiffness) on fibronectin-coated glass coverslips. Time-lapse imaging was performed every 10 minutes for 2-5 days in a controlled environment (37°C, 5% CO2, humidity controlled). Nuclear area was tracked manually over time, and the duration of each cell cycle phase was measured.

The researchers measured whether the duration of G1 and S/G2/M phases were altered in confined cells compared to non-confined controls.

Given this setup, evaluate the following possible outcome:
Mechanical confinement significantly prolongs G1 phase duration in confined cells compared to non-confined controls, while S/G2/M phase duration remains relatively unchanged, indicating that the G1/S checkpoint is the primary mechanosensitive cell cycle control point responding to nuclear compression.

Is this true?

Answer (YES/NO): NO